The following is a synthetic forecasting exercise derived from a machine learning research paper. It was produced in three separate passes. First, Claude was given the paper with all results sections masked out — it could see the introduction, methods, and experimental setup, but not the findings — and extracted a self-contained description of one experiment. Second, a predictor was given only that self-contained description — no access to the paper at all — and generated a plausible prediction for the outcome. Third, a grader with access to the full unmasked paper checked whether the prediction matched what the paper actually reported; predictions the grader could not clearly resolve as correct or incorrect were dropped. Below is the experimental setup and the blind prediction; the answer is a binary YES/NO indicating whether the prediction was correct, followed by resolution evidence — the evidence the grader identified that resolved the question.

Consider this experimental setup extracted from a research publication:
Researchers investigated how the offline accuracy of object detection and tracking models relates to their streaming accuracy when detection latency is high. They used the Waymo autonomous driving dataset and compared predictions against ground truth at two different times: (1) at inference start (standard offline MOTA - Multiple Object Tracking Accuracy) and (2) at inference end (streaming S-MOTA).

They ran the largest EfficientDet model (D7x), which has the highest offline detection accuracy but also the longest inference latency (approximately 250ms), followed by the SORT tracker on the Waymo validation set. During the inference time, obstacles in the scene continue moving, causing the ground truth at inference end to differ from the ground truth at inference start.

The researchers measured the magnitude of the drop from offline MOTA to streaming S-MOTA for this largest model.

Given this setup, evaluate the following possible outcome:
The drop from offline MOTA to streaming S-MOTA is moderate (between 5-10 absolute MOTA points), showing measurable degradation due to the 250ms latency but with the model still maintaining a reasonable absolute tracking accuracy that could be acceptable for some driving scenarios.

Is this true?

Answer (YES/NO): NO